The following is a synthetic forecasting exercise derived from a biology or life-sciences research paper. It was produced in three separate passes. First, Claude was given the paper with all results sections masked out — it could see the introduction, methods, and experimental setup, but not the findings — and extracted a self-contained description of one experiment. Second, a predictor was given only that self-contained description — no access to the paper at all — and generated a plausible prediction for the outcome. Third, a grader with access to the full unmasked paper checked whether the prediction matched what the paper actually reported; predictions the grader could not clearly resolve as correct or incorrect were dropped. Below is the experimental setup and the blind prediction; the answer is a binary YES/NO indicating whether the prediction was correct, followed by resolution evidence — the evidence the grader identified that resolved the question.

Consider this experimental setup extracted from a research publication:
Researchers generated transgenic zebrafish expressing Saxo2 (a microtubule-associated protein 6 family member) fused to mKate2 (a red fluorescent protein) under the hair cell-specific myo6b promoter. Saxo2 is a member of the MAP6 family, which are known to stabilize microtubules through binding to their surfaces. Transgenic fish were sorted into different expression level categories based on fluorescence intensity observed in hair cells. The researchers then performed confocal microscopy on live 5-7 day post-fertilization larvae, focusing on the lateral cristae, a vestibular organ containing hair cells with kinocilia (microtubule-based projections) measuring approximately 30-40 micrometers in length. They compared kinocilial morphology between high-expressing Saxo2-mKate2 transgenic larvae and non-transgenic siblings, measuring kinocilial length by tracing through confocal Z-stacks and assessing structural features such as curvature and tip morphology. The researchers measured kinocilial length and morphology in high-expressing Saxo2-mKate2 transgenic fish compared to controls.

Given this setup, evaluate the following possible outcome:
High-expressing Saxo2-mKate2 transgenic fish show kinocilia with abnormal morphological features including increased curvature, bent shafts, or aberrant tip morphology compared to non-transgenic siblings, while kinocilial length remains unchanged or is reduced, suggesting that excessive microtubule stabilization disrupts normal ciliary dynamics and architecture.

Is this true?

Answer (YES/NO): YES